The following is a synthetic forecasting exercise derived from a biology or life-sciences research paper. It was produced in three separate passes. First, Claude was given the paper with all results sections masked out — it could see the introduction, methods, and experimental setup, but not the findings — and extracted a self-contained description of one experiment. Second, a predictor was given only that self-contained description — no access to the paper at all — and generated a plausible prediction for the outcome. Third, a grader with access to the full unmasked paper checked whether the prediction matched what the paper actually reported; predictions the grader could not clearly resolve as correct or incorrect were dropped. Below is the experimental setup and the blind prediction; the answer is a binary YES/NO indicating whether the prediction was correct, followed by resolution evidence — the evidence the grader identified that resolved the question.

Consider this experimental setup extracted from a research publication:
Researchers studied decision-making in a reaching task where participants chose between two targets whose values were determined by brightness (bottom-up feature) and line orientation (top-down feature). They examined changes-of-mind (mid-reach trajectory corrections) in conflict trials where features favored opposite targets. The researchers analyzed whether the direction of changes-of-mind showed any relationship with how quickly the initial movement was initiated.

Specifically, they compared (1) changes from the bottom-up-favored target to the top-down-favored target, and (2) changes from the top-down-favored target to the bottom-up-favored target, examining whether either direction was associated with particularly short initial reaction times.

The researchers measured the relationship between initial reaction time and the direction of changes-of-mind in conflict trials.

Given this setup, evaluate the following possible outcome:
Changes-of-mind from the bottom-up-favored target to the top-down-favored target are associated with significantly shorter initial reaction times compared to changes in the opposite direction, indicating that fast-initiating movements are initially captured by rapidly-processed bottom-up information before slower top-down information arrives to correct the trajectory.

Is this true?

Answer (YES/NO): NO